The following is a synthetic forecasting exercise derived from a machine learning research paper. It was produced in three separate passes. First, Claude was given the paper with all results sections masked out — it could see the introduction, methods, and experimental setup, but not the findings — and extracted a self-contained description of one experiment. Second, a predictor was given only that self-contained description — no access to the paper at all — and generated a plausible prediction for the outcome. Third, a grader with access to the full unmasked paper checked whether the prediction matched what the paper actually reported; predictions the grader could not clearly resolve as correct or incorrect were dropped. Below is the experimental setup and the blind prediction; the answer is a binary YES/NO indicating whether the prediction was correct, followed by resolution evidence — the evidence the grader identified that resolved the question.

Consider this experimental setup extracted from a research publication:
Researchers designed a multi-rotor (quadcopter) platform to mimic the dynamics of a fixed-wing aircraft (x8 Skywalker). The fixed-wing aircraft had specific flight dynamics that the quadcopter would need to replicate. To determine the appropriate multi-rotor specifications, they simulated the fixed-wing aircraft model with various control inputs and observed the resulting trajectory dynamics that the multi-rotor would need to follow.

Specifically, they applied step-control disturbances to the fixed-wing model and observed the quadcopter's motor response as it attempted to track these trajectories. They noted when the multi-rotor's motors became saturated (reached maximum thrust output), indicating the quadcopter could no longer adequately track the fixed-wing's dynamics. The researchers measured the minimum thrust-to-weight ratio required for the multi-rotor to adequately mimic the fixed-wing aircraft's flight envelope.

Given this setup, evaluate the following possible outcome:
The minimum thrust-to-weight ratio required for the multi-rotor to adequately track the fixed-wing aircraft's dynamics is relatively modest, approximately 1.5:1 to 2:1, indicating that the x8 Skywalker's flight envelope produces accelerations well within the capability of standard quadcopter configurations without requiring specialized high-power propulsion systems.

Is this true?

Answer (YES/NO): YES